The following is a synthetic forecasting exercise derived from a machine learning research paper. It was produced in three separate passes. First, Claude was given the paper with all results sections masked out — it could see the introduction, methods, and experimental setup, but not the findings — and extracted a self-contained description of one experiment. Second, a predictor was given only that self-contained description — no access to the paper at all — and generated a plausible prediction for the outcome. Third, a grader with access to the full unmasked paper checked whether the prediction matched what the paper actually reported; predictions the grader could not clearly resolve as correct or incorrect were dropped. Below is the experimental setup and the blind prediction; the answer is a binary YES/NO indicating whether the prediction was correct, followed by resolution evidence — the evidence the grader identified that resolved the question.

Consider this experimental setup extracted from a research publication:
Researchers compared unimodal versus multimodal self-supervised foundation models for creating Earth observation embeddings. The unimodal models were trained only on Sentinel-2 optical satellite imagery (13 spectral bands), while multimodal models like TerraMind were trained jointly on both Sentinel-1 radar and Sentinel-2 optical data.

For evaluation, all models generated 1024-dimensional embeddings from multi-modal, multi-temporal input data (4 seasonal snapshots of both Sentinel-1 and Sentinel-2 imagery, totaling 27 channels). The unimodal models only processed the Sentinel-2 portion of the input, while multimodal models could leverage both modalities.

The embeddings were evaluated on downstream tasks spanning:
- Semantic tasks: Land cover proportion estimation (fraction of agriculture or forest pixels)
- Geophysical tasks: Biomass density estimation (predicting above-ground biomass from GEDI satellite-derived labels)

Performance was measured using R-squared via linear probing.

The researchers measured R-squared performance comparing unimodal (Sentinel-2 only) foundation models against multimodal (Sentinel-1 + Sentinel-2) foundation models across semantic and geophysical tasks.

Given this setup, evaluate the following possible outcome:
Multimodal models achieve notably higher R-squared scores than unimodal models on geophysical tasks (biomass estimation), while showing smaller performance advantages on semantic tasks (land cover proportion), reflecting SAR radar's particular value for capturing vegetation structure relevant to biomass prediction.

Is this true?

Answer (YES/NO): NO